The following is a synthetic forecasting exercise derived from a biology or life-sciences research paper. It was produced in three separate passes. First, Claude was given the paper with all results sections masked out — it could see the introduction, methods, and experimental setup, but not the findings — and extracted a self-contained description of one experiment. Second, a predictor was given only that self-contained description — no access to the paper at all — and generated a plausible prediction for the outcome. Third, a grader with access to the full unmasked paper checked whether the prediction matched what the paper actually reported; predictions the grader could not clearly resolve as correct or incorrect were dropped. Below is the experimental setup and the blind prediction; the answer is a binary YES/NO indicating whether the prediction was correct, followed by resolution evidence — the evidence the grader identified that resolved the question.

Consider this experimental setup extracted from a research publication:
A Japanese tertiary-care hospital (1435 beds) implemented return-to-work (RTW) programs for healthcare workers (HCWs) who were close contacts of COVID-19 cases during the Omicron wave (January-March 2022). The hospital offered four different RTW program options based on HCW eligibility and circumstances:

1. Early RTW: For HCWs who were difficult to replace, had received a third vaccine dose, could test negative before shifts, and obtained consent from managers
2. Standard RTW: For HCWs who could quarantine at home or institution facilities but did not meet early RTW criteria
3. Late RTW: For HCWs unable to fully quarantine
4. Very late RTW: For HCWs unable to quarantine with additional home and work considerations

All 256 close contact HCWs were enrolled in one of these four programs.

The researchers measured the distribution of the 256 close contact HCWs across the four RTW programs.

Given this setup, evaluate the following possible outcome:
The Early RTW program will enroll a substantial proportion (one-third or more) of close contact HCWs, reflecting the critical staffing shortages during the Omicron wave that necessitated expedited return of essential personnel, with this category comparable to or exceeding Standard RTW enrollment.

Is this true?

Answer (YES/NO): YES